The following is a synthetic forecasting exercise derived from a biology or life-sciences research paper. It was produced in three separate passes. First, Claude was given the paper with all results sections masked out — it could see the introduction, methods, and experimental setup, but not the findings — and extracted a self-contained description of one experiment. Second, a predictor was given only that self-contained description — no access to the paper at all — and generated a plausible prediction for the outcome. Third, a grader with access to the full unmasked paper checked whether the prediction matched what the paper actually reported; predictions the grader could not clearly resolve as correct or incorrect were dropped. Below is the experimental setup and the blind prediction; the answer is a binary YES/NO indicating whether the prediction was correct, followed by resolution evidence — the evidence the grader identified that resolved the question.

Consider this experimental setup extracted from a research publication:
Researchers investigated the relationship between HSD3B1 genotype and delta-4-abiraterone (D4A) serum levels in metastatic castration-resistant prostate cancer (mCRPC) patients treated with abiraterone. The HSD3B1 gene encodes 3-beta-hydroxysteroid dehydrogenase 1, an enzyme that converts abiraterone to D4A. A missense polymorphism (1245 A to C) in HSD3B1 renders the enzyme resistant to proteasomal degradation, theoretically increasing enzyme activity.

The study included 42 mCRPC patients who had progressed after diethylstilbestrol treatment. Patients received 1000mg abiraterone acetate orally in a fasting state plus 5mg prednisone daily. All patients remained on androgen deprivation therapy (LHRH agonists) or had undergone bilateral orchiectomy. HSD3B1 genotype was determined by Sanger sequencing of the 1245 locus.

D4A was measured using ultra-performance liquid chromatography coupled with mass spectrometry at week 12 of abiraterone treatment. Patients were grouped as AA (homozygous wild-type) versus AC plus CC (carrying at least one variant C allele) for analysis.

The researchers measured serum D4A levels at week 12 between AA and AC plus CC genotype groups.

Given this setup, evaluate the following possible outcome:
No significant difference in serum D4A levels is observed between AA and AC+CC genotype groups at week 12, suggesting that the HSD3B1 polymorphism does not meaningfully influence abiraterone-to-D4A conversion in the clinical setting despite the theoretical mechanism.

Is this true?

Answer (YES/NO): YES